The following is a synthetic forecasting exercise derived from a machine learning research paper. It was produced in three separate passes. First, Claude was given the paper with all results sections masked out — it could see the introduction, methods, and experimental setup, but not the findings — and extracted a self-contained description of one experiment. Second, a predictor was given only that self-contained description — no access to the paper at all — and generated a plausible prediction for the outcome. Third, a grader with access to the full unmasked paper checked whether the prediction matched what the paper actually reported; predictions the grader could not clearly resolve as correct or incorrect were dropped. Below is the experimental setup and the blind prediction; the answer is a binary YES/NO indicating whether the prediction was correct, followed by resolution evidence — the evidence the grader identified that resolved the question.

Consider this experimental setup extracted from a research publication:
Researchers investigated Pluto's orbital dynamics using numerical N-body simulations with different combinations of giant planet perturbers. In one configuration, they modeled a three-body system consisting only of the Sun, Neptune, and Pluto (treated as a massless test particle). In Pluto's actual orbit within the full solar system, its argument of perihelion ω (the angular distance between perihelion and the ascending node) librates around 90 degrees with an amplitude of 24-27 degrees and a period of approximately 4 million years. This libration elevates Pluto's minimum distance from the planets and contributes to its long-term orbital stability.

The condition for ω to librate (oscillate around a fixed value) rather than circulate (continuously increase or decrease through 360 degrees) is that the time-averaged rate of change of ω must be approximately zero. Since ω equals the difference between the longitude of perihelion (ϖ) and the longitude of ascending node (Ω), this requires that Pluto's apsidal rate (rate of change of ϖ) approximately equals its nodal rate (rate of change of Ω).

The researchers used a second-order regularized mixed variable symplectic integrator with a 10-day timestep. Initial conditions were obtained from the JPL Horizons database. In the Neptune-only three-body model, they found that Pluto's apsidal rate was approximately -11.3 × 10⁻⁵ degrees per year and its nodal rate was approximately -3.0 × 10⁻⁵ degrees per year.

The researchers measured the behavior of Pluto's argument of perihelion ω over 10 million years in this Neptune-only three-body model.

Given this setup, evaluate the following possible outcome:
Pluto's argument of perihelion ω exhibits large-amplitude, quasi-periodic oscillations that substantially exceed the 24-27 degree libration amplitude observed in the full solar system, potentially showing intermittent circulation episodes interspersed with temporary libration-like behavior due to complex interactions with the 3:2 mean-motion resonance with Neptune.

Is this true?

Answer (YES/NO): NO